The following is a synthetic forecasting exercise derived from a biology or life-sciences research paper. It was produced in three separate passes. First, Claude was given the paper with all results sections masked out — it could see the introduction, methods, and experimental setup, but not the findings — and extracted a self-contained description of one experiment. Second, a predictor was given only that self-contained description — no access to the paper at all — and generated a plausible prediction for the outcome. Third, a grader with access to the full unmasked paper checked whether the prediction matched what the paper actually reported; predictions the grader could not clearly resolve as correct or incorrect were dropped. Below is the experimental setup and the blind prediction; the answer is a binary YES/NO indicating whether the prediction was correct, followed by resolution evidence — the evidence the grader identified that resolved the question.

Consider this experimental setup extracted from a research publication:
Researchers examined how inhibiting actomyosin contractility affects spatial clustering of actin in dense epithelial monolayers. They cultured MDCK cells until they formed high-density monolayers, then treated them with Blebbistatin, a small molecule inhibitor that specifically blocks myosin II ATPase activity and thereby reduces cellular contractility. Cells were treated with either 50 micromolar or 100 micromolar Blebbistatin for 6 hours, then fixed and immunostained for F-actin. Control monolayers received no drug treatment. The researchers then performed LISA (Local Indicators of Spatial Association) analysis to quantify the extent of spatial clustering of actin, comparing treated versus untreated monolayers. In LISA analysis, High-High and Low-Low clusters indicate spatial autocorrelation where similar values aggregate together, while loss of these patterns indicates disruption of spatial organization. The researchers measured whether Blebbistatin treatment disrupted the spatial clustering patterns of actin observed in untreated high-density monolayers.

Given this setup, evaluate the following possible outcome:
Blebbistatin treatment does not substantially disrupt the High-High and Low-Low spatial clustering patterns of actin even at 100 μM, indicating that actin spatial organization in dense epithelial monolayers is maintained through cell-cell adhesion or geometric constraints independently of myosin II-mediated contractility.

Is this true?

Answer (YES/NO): NO